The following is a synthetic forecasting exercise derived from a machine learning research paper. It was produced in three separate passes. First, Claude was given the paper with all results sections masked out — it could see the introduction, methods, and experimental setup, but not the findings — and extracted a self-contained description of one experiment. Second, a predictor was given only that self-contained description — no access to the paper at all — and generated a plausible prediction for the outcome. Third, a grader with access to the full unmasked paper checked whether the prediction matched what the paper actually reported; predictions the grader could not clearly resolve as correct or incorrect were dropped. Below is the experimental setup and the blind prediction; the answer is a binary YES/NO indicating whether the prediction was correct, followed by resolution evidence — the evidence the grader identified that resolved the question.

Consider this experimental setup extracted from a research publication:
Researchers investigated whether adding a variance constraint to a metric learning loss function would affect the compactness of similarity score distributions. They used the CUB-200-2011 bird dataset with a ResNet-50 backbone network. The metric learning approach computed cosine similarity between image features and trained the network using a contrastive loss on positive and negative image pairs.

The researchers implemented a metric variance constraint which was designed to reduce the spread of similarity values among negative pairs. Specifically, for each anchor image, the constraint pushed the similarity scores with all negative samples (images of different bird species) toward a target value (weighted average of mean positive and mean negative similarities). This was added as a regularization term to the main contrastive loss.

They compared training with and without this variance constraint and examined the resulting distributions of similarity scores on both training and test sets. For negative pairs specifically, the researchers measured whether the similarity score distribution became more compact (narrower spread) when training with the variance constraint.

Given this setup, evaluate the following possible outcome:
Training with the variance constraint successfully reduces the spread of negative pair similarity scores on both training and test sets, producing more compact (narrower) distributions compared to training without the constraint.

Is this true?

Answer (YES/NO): YES